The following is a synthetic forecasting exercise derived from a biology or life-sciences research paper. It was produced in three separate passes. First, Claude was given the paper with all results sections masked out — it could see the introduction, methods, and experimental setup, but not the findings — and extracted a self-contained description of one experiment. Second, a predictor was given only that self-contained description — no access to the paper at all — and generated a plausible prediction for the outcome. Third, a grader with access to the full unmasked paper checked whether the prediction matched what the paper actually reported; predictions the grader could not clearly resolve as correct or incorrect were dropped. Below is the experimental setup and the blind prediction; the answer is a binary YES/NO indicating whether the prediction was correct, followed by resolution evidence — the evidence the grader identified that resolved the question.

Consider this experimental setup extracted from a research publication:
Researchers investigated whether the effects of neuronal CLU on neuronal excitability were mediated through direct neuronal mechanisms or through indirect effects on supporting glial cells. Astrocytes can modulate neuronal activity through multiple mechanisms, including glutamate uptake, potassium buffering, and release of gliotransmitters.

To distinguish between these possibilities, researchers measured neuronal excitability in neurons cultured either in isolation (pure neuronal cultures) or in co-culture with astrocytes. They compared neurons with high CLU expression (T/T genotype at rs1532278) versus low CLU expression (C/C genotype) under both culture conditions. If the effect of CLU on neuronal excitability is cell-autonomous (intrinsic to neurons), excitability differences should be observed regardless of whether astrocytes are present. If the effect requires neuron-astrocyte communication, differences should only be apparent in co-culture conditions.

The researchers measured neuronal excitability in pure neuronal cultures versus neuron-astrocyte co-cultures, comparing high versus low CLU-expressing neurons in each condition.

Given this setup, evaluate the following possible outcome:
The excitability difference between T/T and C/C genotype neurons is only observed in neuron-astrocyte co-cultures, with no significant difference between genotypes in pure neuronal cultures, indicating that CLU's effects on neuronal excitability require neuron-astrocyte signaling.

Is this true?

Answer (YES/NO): NO